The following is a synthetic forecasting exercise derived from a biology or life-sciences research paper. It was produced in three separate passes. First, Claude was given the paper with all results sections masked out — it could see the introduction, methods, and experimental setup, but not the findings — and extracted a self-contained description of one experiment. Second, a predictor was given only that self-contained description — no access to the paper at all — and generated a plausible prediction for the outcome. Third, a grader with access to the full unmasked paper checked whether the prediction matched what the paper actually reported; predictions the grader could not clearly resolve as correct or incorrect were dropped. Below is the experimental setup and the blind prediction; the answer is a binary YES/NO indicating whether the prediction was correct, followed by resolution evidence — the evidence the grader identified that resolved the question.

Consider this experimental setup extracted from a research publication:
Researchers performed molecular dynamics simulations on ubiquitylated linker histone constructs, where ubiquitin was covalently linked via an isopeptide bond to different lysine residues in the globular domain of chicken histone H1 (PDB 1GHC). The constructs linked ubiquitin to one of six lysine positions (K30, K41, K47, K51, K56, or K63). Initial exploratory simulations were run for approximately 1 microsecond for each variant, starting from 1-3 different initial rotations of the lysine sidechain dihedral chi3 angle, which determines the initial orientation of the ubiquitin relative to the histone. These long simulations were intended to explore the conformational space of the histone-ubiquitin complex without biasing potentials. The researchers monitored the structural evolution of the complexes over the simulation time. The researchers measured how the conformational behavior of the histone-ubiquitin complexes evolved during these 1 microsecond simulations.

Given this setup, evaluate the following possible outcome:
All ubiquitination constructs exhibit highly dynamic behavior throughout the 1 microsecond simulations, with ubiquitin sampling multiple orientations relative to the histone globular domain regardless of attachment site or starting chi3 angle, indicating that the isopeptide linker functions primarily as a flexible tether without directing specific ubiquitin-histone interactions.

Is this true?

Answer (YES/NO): NO